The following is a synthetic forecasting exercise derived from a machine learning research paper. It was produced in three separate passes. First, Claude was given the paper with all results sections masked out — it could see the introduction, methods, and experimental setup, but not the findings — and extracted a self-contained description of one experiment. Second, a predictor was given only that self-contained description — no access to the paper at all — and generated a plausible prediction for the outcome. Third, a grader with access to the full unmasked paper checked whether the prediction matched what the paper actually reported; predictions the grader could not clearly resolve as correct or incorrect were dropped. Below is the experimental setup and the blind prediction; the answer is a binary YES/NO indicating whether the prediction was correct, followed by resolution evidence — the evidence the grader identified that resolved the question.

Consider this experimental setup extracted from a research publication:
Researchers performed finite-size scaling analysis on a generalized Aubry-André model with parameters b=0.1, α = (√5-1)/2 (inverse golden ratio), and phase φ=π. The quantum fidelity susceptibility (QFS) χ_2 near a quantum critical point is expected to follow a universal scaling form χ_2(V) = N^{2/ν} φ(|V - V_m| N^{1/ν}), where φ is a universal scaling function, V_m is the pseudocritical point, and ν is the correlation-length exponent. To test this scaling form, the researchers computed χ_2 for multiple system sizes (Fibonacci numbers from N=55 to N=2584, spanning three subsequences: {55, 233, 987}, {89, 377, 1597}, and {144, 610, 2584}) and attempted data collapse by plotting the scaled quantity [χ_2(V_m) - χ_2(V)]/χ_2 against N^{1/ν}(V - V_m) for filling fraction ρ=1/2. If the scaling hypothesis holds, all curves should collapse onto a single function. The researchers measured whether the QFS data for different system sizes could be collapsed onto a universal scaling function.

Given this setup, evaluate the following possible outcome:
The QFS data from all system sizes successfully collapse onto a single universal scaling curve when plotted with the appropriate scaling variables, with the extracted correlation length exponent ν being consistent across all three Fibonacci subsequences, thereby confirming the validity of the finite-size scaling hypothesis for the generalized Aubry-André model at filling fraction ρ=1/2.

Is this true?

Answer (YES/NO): NO